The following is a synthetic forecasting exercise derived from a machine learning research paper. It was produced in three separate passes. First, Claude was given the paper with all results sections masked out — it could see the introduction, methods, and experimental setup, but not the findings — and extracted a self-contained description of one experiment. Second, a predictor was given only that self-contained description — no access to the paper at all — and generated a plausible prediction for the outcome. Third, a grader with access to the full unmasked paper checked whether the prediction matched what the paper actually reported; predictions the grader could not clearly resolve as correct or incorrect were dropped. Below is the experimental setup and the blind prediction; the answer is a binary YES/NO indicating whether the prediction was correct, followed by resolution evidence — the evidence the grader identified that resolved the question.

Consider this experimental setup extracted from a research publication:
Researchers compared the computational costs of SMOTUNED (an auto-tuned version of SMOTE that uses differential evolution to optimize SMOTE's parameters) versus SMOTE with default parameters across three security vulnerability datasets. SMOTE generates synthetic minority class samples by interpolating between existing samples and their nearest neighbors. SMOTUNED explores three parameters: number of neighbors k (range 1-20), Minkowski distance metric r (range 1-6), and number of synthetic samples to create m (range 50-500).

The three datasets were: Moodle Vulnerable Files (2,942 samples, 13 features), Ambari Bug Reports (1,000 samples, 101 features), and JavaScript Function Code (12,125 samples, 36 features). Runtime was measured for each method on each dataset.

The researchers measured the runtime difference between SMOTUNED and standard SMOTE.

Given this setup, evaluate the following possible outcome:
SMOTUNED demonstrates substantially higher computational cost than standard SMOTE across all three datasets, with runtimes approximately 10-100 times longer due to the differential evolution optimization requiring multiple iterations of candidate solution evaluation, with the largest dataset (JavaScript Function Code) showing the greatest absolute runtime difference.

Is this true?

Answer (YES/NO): NO